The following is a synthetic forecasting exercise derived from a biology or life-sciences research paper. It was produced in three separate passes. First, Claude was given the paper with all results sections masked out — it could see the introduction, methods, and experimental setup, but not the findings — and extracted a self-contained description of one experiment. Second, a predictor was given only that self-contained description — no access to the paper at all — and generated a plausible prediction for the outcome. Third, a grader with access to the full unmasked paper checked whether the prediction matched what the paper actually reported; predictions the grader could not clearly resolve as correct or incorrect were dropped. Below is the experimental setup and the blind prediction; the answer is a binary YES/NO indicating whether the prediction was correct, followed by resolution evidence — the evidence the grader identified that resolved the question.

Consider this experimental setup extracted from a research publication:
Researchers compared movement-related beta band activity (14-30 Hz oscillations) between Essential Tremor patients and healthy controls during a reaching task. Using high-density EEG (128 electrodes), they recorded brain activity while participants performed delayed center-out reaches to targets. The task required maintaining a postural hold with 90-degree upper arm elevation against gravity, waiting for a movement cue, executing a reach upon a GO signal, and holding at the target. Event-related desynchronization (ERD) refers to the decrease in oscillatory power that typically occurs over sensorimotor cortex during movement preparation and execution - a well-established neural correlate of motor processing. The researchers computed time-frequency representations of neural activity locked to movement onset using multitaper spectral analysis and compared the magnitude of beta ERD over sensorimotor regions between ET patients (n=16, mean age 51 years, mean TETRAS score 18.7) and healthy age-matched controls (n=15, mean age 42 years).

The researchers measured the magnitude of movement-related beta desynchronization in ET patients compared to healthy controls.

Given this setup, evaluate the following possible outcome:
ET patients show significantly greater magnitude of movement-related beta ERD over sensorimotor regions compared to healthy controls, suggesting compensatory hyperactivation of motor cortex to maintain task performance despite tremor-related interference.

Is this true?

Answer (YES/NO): YES